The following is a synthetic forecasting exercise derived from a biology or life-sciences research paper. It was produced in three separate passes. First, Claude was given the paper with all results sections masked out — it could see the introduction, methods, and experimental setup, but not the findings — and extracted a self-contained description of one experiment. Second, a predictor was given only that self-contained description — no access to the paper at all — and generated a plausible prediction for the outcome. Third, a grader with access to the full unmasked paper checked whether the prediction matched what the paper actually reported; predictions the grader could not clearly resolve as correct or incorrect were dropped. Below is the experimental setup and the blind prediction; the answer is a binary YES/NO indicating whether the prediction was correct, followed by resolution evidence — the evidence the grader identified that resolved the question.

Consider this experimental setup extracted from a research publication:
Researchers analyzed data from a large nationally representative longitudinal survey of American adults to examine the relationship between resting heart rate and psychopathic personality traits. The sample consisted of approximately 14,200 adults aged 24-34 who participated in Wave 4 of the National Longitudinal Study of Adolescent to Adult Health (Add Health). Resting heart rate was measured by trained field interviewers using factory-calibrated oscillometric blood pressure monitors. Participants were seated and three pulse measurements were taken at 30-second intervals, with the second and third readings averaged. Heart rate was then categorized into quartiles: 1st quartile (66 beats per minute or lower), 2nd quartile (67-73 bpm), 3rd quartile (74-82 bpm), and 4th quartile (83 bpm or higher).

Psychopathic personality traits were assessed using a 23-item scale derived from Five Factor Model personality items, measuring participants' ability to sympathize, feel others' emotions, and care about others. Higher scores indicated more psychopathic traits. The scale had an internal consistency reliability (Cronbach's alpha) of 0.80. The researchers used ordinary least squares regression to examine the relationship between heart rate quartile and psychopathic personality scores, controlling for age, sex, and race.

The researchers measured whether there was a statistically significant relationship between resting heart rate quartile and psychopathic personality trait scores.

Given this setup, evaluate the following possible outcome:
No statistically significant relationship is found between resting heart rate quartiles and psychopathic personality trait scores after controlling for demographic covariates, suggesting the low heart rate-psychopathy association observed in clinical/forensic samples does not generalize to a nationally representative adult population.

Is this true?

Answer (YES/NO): YES